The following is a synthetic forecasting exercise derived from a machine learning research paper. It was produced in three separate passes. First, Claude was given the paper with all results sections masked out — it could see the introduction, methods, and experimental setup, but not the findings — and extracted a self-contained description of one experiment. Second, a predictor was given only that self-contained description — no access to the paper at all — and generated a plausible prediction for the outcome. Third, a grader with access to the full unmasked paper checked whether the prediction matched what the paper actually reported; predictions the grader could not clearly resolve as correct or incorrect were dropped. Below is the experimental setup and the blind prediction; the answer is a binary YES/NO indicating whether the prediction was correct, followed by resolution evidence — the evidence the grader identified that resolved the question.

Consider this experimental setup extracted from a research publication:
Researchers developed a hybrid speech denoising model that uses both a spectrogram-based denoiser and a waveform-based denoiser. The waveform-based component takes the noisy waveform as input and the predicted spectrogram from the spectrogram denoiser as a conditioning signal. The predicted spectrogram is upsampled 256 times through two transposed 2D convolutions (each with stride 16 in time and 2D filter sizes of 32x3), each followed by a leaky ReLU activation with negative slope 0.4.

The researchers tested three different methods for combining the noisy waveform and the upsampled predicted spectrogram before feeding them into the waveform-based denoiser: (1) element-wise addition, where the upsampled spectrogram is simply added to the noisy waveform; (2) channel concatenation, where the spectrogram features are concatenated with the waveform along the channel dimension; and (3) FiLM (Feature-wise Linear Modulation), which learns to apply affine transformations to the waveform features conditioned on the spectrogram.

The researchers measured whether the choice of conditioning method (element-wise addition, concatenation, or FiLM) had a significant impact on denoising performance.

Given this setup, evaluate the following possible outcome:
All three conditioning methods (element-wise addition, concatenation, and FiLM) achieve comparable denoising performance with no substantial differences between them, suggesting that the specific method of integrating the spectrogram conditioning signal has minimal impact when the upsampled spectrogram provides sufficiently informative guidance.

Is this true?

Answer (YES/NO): YES